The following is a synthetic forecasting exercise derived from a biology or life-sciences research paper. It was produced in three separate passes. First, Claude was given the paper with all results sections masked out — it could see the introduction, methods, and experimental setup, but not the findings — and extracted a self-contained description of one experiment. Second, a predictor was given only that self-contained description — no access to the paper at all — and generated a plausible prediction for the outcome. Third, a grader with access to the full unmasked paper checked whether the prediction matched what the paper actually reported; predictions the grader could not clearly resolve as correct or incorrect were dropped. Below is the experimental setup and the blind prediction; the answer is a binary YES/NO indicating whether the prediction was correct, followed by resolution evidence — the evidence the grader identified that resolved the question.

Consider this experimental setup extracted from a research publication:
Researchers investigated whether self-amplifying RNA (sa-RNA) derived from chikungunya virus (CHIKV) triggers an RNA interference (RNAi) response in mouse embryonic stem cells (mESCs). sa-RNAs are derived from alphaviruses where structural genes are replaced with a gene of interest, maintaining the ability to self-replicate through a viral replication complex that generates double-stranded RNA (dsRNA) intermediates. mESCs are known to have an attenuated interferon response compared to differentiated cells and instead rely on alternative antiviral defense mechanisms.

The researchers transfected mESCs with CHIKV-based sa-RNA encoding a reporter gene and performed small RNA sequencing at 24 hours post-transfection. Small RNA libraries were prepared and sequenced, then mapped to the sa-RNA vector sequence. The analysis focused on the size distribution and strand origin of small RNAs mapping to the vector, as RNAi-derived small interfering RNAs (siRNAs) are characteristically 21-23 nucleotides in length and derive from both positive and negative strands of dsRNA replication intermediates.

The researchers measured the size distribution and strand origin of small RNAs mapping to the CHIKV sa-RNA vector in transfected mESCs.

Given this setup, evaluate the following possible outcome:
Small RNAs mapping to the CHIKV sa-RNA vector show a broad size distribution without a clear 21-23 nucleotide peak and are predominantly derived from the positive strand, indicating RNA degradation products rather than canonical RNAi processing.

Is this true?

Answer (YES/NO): NO